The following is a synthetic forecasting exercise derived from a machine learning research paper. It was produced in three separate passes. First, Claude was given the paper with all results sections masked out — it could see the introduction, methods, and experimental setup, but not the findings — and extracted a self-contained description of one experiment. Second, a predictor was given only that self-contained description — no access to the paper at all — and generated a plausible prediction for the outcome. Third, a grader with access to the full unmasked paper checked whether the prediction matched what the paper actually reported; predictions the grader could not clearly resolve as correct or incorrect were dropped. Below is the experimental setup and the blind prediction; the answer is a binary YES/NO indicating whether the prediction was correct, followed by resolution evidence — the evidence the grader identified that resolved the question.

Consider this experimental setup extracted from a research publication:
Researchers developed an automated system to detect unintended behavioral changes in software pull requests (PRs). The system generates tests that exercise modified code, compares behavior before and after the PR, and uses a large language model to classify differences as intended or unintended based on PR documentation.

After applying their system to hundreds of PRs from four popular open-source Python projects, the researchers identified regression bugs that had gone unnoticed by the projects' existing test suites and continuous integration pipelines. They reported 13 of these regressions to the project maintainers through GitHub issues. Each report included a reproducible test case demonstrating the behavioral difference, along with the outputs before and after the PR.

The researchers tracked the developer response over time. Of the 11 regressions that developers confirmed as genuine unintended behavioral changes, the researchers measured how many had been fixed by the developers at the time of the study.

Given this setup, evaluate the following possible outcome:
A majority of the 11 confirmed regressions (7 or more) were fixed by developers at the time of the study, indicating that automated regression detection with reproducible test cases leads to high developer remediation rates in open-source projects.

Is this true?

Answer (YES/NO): YES